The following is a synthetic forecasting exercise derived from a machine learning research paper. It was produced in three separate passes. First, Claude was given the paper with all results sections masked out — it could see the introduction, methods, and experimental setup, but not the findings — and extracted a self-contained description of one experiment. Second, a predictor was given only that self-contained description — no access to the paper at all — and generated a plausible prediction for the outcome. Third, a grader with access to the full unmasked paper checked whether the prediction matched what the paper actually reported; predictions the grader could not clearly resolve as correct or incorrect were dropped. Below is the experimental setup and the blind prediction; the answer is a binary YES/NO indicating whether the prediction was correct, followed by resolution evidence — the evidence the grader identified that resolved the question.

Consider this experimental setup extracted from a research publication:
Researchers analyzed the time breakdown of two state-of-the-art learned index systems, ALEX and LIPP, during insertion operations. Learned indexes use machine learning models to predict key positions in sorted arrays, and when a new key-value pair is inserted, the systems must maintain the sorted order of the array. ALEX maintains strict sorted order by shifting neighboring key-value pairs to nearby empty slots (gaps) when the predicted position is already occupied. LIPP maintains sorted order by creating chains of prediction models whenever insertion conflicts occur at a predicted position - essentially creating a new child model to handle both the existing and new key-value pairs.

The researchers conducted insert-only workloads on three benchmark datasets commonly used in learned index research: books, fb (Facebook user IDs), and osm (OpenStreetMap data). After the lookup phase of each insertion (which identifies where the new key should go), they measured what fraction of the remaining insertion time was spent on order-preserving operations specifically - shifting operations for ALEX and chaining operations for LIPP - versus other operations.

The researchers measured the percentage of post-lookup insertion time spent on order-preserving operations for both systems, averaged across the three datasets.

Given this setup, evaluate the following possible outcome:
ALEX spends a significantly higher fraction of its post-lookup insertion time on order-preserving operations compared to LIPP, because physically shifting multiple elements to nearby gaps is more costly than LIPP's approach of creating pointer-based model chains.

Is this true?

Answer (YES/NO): YES